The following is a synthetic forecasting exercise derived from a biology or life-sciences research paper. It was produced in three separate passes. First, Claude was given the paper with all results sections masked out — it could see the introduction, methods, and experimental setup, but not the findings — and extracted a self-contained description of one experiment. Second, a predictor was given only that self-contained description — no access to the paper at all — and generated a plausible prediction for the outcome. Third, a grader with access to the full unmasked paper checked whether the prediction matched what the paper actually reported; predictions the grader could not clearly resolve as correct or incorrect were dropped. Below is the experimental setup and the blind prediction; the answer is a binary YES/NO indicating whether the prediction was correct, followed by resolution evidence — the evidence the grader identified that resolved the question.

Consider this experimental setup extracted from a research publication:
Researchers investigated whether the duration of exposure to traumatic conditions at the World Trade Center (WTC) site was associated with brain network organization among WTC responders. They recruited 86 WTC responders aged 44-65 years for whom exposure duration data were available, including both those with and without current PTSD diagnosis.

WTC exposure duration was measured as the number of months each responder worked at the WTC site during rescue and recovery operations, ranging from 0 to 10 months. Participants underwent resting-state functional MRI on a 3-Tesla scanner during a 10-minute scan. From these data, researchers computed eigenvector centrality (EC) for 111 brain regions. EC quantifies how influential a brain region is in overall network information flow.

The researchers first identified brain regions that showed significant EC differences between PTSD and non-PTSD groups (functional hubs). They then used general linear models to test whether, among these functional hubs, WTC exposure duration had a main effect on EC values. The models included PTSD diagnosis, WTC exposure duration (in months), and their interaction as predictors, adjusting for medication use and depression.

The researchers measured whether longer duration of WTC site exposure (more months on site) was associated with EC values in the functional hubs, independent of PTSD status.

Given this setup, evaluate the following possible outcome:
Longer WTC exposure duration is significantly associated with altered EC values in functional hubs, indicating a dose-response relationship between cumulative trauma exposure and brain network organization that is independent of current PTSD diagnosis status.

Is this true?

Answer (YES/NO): NO